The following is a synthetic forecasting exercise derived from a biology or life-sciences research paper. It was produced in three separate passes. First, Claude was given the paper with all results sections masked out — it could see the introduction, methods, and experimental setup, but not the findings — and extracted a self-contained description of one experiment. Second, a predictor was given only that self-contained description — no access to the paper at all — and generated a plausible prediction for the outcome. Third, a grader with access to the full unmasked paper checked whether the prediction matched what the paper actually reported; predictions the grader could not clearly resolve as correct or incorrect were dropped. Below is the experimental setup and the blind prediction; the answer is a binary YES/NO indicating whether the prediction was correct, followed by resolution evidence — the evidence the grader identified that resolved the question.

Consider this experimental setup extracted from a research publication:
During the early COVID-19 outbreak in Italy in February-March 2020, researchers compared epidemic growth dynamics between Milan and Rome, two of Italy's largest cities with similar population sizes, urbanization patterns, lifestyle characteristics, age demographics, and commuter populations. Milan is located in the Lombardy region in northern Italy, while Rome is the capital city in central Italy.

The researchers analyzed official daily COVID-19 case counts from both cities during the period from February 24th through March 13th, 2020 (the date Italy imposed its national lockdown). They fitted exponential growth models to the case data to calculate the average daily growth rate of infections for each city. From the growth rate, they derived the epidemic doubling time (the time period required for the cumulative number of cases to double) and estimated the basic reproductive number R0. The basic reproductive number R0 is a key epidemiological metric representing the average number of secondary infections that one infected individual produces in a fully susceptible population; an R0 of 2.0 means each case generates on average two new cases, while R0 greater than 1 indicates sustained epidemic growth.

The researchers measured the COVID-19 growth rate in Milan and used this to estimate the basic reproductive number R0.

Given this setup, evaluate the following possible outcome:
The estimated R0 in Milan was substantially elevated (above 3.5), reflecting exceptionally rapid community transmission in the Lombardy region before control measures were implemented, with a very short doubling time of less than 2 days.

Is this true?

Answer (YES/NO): NO